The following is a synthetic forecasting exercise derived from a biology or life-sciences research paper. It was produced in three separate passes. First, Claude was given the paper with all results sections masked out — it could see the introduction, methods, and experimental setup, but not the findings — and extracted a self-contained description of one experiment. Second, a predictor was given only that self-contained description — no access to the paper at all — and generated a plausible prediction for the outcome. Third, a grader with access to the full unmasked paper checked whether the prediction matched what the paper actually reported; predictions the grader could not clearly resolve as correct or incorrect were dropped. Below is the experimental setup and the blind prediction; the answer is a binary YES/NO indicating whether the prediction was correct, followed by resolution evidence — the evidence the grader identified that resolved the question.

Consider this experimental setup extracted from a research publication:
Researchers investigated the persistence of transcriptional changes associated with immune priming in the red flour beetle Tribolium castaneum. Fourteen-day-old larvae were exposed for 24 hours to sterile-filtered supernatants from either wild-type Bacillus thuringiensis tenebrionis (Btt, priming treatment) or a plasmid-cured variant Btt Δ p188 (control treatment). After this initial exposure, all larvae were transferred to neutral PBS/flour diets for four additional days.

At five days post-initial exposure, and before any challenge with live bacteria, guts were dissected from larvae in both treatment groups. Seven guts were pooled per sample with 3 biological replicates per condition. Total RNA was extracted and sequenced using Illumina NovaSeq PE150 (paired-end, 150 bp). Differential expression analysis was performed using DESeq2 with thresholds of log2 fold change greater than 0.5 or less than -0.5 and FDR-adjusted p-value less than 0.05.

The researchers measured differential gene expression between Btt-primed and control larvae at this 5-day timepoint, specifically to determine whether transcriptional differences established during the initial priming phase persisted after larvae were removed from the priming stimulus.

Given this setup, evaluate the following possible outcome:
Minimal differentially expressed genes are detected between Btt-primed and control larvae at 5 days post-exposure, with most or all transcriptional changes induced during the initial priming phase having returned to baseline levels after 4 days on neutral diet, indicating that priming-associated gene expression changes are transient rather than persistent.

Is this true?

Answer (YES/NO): NO